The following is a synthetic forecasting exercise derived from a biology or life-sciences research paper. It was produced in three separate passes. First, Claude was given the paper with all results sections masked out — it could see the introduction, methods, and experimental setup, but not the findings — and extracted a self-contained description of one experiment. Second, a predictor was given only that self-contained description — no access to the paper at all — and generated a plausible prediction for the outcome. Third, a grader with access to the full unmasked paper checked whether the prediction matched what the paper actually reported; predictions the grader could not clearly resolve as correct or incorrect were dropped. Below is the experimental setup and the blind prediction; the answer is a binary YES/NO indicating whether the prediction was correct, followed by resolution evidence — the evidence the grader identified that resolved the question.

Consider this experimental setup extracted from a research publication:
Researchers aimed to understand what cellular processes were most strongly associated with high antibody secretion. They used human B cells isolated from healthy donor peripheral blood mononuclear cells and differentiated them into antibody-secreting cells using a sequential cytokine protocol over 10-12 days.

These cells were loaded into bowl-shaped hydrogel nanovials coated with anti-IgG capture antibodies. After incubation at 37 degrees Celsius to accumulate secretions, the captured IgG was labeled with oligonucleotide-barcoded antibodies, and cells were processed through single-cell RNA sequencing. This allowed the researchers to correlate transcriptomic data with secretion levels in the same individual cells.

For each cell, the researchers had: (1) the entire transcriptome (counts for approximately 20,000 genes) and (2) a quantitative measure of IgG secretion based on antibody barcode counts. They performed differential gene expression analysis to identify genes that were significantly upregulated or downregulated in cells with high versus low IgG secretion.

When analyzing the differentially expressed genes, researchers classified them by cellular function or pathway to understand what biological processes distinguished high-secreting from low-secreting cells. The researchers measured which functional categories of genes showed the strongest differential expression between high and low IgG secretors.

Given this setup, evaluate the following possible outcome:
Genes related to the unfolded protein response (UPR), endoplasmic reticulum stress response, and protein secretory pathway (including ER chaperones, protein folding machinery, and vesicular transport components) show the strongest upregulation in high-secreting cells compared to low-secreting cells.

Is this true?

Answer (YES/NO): NO